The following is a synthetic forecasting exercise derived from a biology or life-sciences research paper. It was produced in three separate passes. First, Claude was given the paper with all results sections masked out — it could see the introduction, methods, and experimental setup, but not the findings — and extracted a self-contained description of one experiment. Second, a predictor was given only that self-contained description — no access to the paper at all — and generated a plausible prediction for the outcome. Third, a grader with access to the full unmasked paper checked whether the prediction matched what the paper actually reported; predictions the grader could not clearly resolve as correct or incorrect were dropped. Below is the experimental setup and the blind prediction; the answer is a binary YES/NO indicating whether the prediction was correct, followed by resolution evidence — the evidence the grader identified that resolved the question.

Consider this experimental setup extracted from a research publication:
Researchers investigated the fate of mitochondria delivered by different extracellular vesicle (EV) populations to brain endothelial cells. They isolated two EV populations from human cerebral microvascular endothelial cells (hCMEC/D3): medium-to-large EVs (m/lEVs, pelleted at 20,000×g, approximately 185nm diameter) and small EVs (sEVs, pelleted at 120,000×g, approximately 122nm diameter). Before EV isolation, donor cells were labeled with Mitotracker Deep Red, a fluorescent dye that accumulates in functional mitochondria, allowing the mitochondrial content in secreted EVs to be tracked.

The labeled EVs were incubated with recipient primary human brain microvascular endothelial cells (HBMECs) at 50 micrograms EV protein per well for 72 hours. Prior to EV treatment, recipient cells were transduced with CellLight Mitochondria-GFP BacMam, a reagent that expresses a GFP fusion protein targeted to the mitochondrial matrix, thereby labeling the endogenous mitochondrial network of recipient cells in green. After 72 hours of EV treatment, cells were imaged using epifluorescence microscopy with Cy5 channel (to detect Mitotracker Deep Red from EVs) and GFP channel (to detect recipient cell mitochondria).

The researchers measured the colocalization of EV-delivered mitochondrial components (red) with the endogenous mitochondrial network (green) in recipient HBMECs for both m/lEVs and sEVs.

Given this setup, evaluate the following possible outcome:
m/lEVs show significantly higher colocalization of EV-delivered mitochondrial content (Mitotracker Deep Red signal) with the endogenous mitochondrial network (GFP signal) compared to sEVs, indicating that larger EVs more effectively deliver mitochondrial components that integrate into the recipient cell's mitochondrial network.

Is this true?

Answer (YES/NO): YES